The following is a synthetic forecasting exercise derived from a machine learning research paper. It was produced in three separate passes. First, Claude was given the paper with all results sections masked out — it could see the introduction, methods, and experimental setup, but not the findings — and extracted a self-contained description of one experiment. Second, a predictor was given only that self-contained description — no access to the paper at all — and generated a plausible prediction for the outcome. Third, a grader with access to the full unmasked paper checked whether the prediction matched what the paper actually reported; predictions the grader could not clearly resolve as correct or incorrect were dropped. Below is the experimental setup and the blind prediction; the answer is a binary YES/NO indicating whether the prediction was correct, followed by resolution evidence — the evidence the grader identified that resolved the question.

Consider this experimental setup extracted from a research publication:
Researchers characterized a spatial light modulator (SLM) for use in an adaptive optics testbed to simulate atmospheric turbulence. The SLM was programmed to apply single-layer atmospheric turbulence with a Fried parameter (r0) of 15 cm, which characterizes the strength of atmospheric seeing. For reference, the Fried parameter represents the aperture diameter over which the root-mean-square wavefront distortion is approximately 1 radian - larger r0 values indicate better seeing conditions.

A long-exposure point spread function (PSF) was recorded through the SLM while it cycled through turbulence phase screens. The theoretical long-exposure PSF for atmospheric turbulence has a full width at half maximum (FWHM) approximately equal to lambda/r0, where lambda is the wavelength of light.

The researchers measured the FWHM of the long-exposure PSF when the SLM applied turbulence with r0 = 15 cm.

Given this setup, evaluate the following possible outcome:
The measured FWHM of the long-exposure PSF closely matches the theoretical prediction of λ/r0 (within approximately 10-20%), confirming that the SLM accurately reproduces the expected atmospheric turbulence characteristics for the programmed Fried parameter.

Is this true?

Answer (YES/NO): YES